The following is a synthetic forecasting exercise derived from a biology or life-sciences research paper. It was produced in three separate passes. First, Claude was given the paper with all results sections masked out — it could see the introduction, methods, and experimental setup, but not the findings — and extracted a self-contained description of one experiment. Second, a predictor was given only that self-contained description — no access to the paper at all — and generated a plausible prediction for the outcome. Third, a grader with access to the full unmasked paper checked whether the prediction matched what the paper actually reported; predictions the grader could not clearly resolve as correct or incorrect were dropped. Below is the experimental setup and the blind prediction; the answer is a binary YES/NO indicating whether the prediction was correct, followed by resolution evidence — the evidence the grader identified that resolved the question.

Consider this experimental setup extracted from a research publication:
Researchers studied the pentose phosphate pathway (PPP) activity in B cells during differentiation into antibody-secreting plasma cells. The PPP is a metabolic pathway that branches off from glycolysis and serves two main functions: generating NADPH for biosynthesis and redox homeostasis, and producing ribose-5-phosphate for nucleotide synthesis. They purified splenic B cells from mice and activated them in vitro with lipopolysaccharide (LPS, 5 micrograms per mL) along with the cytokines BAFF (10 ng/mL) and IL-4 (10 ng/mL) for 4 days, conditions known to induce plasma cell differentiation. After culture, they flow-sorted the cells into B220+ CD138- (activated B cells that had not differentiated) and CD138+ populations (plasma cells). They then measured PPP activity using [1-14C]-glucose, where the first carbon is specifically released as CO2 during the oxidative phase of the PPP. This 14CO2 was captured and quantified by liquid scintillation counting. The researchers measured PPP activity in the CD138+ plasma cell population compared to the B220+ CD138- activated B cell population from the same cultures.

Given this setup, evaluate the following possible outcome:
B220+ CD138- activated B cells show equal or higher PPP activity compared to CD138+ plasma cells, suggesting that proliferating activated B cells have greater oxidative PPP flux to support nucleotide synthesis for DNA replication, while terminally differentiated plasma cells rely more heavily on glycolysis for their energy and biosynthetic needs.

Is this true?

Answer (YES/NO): NO